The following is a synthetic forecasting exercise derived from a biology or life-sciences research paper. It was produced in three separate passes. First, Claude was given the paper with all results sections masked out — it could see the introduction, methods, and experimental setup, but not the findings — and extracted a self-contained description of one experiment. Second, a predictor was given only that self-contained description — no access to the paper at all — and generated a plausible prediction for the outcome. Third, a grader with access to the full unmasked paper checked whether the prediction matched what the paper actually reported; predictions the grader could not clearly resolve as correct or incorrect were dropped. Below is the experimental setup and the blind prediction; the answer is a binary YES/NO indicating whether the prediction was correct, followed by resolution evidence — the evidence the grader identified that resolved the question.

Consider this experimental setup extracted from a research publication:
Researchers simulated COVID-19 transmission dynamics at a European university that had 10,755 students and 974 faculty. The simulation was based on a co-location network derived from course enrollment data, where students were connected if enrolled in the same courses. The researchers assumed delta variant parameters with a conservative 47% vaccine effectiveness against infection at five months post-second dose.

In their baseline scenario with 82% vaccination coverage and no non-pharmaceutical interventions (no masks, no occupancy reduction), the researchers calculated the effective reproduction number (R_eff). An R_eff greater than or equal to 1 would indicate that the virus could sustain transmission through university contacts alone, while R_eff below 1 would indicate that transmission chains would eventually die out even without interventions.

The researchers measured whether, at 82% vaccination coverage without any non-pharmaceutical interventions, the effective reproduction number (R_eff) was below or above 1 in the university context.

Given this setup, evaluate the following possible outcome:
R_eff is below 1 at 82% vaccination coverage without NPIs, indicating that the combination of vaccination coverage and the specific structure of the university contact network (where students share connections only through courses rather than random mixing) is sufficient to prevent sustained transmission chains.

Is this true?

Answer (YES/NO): NO